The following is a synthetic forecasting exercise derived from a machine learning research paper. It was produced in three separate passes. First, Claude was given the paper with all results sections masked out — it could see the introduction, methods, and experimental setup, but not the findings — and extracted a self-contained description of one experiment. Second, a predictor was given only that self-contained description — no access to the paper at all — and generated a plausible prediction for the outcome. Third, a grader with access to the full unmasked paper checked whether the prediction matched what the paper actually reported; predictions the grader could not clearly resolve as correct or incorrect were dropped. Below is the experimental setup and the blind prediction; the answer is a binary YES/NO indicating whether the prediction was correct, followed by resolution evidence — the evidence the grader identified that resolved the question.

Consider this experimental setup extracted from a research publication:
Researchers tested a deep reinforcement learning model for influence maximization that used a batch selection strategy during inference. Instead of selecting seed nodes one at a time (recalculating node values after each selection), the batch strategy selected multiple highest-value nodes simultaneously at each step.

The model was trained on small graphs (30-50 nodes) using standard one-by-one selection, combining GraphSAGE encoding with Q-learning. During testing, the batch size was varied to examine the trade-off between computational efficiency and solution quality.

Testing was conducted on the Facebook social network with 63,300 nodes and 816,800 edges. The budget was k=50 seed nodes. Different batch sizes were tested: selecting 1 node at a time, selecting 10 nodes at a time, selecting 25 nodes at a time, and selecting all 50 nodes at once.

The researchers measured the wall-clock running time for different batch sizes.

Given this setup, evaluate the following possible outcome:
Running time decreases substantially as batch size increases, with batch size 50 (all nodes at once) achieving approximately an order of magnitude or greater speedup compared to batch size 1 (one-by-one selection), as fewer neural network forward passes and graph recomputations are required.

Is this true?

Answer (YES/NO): YES